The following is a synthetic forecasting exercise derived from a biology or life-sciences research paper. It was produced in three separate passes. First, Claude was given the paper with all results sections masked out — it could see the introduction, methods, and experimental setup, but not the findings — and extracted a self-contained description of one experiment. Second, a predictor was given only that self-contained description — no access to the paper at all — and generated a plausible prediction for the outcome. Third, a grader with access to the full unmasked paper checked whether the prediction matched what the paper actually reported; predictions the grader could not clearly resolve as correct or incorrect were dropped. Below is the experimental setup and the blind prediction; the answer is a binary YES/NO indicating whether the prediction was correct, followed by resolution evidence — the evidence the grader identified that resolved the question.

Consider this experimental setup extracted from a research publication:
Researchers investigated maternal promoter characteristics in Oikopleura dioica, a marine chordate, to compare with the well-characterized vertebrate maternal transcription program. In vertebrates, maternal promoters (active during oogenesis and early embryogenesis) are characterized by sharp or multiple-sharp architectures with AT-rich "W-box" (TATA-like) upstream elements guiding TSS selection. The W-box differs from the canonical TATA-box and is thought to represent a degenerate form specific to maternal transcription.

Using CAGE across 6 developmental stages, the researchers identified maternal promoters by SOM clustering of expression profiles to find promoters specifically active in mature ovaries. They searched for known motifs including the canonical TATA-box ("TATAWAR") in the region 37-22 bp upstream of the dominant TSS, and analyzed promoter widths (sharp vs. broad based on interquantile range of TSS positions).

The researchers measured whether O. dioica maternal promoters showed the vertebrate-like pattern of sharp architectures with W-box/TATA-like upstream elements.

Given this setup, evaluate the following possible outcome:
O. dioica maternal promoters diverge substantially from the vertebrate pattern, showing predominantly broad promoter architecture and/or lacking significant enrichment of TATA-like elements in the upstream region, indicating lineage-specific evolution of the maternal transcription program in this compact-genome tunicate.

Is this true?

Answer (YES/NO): YES